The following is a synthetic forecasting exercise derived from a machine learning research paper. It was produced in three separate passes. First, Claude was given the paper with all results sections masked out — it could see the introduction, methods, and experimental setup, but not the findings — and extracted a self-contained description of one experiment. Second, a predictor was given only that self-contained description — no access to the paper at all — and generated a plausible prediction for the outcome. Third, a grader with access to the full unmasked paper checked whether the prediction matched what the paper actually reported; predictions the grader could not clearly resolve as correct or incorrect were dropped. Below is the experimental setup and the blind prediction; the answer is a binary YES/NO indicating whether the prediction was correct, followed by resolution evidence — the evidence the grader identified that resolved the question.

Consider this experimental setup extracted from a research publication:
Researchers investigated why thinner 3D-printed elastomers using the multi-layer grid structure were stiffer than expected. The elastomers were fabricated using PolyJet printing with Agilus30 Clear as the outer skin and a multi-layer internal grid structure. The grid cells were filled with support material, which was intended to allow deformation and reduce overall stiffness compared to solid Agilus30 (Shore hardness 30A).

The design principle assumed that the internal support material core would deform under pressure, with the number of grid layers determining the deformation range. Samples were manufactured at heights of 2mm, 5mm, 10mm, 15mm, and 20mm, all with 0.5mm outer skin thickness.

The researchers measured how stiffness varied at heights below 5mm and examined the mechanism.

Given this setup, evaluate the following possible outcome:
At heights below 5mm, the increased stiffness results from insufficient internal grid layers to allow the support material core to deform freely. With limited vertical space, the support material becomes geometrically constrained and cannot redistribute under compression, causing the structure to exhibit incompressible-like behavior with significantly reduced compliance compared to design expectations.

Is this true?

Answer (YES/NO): YES